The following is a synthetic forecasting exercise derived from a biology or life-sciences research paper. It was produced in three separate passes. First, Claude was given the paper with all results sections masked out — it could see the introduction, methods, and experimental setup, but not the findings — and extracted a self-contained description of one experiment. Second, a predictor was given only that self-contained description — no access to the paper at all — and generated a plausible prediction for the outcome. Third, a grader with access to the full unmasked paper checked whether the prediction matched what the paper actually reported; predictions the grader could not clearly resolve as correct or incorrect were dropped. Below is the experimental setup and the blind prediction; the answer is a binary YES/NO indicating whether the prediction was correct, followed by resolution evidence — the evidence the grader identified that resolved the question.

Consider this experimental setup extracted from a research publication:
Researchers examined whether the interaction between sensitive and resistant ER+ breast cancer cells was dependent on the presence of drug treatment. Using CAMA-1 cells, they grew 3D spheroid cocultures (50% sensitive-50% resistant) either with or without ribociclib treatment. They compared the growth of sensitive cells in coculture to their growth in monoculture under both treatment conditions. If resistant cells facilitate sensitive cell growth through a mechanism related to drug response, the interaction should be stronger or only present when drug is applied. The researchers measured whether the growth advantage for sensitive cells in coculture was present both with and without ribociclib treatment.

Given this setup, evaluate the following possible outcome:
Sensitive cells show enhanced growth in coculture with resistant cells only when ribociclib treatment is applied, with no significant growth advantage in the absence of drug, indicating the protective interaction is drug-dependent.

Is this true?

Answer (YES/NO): YES